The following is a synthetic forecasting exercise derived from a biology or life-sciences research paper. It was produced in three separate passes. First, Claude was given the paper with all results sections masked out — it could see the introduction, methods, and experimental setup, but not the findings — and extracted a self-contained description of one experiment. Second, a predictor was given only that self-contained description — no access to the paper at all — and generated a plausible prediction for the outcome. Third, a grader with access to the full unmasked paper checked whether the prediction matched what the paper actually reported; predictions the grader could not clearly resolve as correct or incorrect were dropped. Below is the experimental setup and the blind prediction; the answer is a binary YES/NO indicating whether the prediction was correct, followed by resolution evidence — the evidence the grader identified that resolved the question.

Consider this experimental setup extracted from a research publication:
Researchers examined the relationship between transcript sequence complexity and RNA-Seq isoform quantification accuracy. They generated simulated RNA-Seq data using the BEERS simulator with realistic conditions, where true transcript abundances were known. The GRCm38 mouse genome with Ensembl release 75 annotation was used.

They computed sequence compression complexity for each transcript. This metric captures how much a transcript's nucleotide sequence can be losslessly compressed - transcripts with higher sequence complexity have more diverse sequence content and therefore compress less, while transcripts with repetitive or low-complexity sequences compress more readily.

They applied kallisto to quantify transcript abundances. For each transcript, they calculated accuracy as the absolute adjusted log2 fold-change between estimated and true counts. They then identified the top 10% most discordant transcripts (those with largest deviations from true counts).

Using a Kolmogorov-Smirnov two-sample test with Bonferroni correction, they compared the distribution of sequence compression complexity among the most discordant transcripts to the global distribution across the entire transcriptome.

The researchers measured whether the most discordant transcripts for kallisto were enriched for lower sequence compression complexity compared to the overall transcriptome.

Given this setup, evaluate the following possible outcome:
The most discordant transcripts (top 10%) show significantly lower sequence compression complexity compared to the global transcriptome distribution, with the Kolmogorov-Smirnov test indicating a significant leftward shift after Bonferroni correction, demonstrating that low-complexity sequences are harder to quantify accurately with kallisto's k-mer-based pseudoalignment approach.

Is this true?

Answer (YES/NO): YES